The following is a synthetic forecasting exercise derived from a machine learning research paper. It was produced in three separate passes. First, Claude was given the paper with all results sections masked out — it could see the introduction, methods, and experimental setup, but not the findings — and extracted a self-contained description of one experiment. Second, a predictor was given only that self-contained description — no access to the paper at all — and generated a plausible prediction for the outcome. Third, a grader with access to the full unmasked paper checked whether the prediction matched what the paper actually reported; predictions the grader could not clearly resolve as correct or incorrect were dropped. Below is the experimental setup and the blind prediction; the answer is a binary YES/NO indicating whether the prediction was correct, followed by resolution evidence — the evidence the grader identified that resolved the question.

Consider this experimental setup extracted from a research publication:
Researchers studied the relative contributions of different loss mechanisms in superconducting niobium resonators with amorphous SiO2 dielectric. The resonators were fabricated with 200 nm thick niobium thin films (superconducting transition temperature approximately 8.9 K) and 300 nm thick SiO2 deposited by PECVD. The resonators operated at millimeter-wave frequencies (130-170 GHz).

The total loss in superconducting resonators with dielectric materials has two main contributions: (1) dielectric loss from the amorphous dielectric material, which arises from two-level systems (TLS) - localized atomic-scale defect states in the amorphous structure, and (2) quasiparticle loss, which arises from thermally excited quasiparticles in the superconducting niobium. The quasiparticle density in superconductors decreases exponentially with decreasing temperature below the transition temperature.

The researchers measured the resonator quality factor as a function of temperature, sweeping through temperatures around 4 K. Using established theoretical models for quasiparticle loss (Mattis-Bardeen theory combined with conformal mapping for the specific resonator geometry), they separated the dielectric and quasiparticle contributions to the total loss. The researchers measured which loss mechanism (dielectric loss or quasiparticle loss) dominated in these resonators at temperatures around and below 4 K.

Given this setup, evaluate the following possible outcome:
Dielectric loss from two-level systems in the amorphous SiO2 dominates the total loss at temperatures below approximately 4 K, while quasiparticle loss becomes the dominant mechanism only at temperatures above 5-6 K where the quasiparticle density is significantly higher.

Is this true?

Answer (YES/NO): NO